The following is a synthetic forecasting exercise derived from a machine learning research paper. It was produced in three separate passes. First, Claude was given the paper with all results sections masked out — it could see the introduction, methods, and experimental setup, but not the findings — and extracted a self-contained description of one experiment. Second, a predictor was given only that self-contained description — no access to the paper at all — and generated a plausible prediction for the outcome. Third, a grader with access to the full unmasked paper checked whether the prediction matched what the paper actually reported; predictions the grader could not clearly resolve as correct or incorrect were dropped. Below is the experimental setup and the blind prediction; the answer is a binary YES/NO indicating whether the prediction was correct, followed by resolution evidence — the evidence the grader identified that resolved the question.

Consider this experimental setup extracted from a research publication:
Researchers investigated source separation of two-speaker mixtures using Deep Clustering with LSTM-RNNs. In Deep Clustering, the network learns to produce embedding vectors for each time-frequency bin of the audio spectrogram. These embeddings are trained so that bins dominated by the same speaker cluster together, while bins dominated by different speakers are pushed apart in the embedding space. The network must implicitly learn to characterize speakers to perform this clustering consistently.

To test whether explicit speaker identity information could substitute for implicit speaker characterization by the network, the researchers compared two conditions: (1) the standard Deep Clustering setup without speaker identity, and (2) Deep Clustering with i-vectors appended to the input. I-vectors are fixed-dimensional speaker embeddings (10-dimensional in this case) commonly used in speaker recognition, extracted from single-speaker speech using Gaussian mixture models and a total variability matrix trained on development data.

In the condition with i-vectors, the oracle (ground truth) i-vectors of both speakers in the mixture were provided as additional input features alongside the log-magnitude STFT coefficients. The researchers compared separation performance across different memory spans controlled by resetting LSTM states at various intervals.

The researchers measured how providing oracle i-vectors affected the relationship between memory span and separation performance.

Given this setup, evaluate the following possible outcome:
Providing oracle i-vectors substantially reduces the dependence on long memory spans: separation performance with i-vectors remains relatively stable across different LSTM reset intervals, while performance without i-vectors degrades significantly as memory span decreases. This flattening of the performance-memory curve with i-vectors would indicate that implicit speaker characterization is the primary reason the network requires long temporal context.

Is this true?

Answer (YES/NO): NO